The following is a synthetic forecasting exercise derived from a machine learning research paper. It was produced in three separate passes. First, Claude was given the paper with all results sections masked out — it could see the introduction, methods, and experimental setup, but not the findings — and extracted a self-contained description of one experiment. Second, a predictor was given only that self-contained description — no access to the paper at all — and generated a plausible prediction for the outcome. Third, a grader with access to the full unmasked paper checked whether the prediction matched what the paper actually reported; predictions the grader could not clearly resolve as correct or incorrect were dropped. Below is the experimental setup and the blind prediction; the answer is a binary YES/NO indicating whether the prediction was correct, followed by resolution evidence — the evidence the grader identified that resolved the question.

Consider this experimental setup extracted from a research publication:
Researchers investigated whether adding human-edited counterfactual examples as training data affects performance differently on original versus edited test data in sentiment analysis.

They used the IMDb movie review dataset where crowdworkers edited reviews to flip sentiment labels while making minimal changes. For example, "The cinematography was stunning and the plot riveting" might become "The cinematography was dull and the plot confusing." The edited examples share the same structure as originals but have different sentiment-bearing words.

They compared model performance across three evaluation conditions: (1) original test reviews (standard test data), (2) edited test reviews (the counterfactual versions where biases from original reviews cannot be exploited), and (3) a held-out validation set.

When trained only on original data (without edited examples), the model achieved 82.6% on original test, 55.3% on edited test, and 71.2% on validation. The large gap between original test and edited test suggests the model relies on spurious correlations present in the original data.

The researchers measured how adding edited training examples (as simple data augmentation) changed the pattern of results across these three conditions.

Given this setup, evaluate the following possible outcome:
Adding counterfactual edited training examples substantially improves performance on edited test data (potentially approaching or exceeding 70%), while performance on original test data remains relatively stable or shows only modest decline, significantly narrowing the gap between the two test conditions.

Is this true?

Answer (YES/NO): YES